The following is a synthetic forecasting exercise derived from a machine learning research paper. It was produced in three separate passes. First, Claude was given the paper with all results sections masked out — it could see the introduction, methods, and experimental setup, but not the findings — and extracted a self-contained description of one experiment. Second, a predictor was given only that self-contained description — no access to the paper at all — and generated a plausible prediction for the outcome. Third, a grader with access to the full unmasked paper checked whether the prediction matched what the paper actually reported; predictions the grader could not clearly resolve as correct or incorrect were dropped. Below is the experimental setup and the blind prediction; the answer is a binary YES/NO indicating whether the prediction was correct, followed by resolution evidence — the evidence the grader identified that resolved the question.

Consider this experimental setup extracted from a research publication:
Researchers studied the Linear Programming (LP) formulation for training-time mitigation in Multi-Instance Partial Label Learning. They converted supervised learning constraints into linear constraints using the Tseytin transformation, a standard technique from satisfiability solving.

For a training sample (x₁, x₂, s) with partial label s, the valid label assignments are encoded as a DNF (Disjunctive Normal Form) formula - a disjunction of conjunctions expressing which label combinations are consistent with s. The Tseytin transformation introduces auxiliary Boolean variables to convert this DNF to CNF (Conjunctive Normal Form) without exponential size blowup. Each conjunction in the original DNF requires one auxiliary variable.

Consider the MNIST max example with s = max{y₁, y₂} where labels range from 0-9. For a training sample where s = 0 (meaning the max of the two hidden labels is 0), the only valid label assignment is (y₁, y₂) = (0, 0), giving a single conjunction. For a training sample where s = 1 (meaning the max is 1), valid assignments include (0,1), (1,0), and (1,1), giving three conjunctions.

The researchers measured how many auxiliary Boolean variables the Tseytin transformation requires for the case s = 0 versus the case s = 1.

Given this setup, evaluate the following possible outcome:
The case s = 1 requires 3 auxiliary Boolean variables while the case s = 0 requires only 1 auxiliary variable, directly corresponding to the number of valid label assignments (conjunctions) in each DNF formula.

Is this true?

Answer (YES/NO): YES